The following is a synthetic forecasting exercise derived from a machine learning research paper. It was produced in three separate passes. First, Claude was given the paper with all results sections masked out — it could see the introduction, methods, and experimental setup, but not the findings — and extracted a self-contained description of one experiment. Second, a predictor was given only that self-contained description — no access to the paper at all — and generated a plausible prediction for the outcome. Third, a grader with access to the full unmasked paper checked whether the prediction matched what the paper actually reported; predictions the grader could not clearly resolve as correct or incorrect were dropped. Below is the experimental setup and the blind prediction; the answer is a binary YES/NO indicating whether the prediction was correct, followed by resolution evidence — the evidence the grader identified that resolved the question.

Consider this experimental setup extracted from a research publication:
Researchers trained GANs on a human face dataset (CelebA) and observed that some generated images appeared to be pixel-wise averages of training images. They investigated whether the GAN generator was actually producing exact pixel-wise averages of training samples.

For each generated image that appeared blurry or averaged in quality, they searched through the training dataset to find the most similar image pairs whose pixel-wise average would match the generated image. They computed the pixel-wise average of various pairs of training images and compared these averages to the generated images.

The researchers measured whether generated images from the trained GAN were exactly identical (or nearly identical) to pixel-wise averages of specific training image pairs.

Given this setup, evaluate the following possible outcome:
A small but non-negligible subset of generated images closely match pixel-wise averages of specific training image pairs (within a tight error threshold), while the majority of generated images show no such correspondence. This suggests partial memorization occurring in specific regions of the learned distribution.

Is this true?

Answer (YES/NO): NO